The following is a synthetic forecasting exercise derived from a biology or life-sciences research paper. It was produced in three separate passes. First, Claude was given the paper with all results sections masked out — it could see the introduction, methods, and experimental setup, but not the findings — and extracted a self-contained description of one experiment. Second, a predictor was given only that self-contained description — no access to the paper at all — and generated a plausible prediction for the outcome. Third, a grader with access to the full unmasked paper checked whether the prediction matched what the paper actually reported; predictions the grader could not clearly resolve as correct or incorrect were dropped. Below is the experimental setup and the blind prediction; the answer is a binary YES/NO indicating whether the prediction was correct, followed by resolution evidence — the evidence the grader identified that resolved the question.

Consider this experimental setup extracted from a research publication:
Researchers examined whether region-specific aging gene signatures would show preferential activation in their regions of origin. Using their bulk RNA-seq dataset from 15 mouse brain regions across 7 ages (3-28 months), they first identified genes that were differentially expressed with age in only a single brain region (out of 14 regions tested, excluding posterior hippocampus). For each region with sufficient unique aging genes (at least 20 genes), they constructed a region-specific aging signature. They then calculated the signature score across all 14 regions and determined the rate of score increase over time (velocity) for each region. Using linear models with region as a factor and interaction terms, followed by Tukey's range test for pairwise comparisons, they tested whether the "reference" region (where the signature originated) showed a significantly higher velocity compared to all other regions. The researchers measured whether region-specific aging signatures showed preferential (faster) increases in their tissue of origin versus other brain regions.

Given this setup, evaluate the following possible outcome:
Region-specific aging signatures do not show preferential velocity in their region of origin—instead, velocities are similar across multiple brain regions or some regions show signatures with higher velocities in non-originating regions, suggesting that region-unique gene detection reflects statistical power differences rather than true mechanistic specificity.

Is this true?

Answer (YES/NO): NO